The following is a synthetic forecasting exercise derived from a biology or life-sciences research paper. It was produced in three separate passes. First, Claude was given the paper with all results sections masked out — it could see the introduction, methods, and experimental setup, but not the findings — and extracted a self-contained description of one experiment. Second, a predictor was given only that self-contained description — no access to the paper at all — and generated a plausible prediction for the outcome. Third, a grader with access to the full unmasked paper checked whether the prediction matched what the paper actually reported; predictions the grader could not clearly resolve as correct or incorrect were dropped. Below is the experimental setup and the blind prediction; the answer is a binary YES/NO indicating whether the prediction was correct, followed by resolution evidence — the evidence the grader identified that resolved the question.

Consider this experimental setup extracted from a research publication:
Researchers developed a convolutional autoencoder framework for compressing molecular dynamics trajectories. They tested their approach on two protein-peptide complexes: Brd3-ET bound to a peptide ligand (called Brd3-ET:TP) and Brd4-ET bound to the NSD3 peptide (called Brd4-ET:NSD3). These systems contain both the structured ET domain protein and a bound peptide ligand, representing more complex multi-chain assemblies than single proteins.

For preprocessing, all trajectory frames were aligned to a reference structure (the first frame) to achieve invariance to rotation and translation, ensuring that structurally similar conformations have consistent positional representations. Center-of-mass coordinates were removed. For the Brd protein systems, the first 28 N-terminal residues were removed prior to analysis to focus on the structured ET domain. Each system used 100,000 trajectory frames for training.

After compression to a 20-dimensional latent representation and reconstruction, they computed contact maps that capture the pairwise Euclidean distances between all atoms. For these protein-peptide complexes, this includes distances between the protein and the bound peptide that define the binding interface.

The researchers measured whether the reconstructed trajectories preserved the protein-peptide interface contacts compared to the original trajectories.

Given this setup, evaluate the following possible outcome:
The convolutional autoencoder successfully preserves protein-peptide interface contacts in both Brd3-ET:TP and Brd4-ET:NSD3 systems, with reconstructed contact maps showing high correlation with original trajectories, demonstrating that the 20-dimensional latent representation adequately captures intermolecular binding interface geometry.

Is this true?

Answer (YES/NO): YES